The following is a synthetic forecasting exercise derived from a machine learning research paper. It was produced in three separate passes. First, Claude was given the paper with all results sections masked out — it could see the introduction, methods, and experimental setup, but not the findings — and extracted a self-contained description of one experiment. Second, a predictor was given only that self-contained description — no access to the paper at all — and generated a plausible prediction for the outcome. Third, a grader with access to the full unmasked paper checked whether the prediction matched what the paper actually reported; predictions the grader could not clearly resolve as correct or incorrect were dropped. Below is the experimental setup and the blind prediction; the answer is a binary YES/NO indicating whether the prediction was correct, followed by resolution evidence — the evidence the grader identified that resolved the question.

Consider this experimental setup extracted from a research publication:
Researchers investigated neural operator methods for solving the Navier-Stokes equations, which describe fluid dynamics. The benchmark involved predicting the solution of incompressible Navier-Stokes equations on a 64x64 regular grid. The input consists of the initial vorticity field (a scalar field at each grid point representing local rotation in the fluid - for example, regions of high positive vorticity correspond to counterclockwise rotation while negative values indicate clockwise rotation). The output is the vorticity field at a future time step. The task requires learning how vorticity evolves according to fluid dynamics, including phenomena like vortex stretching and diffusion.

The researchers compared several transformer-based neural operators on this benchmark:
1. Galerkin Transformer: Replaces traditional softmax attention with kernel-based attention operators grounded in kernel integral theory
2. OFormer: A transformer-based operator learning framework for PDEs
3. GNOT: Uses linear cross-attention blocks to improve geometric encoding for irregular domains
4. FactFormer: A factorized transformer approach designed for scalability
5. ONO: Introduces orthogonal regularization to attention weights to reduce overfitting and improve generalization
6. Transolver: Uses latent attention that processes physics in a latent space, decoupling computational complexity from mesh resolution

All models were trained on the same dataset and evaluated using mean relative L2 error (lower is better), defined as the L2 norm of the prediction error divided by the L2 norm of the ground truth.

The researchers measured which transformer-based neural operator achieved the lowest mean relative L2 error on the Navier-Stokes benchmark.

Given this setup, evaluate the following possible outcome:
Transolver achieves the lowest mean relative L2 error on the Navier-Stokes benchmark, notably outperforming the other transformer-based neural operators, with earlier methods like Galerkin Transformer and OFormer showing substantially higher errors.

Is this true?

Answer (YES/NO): YES